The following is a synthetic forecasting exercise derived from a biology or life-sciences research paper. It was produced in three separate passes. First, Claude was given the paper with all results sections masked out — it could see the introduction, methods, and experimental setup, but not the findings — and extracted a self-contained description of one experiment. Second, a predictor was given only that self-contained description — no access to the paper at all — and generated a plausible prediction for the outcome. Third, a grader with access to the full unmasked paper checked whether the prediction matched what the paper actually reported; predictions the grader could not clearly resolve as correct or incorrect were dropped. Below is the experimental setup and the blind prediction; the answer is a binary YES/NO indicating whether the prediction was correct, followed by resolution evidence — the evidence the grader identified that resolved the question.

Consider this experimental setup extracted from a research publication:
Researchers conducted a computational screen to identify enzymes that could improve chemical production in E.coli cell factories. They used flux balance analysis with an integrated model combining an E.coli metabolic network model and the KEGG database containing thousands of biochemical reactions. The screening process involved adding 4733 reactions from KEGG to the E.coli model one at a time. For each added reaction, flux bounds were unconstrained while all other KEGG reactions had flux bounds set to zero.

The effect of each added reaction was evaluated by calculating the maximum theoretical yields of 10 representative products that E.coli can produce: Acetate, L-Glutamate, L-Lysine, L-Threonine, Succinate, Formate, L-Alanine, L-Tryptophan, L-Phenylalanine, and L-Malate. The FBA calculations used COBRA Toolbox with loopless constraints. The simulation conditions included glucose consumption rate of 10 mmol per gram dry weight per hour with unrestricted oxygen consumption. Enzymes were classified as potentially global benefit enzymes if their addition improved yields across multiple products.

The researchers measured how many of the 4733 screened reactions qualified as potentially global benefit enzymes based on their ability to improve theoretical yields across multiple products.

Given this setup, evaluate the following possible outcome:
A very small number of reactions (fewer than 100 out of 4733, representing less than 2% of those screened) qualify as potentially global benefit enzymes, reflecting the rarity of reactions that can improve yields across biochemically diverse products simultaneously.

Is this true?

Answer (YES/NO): YES